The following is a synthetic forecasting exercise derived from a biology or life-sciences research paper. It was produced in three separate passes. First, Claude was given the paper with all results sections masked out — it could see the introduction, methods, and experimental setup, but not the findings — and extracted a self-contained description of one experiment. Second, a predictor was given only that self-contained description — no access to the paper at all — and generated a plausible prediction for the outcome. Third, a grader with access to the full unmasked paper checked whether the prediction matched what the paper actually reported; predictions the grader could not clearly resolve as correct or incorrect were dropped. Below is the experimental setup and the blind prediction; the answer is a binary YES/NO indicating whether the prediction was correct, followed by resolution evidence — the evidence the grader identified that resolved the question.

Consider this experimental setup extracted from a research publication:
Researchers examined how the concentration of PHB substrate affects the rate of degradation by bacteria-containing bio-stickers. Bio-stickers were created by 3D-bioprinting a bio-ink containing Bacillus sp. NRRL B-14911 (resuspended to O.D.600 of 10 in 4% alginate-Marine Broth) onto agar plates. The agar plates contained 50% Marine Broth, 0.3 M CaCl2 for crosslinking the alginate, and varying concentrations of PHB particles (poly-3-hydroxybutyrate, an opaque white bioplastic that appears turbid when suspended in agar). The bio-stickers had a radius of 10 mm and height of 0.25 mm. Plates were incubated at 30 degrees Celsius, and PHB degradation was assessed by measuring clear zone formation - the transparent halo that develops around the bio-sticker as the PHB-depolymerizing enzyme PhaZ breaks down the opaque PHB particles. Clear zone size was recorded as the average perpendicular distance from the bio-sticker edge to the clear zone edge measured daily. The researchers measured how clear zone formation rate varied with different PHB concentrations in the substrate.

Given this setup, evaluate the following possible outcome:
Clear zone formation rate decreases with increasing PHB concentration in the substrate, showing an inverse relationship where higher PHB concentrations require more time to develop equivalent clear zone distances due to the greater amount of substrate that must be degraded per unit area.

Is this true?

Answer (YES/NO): YES